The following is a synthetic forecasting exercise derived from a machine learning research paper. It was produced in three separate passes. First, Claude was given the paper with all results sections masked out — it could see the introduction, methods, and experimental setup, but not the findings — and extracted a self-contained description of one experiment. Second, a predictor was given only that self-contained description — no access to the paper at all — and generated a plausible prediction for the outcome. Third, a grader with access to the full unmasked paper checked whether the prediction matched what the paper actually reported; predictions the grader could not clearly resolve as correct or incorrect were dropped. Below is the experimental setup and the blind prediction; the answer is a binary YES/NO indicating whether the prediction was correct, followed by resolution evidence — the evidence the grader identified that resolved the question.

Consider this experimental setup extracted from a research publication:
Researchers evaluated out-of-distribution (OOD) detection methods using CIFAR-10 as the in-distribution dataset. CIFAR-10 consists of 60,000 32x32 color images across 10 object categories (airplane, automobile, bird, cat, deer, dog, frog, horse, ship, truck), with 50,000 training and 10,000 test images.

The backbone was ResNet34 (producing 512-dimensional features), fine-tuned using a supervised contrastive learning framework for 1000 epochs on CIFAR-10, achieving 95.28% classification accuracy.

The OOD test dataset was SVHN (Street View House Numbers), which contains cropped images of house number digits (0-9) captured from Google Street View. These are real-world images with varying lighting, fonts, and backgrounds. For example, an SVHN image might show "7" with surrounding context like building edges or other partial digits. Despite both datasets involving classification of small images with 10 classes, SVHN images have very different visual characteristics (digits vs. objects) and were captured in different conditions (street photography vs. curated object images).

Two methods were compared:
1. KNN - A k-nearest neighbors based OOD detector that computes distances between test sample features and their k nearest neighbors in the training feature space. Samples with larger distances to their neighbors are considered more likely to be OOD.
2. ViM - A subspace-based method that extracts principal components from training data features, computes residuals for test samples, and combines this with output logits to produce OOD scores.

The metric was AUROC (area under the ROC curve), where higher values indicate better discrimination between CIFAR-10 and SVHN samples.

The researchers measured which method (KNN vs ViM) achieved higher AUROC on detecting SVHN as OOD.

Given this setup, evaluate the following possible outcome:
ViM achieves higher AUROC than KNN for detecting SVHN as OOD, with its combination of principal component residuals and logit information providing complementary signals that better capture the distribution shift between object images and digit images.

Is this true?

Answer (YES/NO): YES